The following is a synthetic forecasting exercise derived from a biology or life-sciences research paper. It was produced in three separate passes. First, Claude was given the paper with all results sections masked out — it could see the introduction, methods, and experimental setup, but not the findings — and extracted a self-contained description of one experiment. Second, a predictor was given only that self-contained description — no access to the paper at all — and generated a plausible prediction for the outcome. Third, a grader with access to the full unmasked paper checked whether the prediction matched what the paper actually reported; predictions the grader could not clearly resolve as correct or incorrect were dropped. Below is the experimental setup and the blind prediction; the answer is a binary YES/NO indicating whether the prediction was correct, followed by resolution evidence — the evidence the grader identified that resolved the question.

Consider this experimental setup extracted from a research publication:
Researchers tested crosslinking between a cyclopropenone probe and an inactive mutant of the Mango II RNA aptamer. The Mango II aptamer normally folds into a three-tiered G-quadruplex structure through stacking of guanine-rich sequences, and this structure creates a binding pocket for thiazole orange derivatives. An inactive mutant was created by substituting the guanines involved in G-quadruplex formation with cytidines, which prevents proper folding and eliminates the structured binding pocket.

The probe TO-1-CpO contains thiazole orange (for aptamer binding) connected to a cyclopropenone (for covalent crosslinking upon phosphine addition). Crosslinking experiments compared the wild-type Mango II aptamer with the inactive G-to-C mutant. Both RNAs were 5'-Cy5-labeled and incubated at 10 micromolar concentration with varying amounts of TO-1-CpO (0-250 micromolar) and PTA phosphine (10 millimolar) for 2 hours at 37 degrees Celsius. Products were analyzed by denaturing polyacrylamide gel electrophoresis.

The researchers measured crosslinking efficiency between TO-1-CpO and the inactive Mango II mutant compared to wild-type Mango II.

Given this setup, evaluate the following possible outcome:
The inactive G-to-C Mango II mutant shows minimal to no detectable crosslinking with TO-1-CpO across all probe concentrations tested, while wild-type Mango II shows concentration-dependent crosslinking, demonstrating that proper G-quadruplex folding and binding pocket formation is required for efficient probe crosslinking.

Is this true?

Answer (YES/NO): NO